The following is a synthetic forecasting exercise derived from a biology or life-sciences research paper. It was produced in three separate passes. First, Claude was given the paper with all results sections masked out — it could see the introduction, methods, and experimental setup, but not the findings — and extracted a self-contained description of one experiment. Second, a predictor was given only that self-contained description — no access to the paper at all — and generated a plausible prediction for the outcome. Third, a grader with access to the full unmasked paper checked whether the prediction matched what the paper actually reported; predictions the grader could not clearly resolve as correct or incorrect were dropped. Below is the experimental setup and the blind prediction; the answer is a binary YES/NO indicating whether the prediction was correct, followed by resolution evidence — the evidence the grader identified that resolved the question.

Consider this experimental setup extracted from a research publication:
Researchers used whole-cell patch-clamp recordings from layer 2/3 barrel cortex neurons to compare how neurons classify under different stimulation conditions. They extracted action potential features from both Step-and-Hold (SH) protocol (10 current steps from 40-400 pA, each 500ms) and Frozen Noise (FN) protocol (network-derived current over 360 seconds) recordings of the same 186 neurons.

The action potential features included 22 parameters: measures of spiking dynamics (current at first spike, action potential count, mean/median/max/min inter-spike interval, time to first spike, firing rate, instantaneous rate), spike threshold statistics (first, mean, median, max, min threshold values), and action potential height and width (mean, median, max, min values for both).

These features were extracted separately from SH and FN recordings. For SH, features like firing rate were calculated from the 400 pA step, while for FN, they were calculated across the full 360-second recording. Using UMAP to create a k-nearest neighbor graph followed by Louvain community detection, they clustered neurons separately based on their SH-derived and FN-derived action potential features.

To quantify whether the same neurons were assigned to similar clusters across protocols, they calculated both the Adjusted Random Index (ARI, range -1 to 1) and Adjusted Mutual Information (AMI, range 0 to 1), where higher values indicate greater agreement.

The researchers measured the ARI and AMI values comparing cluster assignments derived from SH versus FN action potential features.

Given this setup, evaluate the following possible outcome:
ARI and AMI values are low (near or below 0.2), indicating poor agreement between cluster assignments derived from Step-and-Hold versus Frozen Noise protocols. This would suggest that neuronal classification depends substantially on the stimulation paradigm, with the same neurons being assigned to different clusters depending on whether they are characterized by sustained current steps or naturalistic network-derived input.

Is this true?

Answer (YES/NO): YES